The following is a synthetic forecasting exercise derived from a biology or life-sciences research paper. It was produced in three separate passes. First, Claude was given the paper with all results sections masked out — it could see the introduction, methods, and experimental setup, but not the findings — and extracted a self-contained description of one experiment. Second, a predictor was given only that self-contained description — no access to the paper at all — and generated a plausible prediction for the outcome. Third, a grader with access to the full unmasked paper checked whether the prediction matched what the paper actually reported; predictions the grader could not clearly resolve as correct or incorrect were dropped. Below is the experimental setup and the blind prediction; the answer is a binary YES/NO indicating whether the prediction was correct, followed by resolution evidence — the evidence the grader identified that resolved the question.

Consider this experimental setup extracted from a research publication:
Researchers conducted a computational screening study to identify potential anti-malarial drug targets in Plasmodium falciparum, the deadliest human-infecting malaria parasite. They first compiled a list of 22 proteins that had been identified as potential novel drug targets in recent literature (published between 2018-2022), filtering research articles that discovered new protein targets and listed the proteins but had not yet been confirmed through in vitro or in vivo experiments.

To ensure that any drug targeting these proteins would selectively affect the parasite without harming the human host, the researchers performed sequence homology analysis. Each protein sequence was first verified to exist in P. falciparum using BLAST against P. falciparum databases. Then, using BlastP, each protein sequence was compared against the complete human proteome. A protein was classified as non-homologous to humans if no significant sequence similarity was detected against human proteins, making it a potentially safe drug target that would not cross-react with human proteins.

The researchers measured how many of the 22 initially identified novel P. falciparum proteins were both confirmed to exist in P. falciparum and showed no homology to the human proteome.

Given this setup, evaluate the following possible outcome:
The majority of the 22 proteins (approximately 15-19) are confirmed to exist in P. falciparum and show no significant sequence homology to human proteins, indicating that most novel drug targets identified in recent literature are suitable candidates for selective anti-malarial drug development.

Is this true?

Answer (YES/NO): NO